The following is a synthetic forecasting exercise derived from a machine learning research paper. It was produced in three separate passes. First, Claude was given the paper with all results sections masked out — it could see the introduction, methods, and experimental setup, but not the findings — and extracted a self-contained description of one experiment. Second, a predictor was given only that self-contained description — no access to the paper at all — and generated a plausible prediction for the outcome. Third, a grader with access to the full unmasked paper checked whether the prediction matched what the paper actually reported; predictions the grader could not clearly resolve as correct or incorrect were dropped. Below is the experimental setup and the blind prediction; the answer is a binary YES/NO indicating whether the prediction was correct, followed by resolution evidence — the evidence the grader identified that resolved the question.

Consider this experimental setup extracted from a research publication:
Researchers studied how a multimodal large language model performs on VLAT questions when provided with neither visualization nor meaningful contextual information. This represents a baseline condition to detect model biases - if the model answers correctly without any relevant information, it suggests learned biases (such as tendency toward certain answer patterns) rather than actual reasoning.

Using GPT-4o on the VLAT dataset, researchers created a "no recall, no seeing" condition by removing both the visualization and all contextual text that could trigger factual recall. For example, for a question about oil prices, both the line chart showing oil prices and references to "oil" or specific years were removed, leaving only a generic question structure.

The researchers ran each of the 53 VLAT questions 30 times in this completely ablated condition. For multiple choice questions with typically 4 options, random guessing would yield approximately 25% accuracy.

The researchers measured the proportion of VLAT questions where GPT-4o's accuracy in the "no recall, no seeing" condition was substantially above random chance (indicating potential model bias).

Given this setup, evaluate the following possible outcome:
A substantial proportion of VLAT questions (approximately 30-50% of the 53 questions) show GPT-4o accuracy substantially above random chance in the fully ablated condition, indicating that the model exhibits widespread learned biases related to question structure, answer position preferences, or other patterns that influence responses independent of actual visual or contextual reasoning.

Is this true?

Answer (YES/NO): YES